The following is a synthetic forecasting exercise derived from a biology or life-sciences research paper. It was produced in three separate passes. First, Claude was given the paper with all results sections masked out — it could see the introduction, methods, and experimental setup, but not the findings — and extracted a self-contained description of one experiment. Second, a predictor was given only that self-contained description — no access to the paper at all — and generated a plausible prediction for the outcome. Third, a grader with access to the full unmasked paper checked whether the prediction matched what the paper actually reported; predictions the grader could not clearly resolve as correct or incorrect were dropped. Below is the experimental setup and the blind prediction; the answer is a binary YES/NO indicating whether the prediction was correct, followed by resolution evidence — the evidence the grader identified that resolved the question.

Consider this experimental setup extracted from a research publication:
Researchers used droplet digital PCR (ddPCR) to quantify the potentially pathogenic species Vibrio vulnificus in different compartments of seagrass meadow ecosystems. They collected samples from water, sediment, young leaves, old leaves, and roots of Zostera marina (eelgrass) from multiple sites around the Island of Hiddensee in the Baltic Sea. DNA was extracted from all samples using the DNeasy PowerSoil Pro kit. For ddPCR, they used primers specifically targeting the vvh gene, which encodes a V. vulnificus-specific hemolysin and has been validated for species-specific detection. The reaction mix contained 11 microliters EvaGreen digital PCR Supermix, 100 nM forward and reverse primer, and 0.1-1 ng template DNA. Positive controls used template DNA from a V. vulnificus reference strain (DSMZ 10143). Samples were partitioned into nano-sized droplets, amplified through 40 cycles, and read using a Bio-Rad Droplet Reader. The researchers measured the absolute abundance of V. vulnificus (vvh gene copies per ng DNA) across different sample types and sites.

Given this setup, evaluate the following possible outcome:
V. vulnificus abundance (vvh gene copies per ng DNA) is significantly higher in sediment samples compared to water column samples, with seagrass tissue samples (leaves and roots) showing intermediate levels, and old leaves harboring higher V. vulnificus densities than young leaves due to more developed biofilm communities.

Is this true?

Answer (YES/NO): NO